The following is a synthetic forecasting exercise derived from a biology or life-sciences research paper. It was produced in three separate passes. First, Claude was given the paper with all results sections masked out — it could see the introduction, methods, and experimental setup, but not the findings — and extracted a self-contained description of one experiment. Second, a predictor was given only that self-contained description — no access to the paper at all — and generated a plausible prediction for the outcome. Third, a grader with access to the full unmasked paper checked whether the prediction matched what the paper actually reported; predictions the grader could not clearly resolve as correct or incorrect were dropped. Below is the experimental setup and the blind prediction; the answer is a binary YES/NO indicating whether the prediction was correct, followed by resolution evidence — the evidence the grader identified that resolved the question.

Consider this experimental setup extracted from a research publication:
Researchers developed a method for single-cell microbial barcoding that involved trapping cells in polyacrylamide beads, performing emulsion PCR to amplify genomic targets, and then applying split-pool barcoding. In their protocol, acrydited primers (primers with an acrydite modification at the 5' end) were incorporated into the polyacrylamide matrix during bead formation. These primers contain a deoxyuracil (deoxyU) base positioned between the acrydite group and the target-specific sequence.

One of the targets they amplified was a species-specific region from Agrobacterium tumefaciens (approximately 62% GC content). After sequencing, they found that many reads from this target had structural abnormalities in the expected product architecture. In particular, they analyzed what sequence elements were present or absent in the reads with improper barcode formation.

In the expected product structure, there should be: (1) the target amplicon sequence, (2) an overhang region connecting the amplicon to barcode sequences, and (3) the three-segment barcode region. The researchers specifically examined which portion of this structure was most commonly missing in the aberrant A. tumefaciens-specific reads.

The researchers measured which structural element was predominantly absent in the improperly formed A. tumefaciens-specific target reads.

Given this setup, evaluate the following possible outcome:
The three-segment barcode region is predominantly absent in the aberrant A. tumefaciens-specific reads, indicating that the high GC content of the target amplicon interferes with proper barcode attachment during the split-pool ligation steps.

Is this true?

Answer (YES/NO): NO